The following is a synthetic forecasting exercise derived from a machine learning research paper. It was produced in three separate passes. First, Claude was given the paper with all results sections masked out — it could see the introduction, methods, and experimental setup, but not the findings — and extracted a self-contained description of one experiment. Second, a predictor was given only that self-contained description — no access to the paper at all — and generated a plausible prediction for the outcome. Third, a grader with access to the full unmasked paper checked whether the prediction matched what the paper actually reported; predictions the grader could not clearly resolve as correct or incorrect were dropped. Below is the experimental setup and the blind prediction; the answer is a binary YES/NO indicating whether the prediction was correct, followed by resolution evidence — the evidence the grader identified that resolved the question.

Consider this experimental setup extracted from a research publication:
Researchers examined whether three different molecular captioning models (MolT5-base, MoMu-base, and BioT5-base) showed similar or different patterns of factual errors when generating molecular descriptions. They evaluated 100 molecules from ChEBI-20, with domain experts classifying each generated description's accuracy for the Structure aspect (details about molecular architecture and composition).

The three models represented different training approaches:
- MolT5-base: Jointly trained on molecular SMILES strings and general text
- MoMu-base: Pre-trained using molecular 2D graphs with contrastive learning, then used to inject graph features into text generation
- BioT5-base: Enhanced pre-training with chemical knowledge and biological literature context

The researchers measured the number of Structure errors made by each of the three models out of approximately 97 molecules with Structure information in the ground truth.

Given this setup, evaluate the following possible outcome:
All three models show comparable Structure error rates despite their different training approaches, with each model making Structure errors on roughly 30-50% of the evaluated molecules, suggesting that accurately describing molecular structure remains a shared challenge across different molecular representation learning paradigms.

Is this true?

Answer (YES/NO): NO